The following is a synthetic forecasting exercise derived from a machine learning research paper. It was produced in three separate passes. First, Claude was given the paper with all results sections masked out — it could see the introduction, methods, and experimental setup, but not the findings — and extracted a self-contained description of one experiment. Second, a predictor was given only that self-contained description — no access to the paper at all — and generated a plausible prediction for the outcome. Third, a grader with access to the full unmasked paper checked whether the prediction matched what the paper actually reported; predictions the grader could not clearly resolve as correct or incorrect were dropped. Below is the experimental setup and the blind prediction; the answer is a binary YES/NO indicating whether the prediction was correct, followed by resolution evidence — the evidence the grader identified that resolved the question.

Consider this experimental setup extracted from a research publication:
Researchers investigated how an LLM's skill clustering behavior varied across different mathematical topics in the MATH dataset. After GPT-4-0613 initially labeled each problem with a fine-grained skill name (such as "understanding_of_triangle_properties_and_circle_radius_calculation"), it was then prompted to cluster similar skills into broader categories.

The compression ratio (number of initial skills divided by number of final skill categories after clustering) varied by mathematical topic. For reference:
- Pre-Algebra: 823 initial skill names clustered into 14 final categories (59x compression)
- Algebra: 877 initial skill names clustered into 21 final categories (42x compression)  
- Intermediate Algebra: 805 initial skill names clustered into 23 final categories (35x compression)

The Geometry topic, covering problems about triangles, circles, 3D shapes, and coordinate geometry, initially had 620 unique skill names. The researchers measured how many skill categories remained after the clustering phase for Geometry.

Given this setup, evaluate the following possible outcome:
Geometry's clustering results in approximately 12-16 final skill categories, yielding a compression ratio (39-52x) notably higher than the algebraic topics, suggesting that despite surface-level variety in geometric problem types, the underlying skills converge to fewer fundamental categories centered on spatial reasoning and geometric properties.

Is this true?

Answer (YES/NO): YES